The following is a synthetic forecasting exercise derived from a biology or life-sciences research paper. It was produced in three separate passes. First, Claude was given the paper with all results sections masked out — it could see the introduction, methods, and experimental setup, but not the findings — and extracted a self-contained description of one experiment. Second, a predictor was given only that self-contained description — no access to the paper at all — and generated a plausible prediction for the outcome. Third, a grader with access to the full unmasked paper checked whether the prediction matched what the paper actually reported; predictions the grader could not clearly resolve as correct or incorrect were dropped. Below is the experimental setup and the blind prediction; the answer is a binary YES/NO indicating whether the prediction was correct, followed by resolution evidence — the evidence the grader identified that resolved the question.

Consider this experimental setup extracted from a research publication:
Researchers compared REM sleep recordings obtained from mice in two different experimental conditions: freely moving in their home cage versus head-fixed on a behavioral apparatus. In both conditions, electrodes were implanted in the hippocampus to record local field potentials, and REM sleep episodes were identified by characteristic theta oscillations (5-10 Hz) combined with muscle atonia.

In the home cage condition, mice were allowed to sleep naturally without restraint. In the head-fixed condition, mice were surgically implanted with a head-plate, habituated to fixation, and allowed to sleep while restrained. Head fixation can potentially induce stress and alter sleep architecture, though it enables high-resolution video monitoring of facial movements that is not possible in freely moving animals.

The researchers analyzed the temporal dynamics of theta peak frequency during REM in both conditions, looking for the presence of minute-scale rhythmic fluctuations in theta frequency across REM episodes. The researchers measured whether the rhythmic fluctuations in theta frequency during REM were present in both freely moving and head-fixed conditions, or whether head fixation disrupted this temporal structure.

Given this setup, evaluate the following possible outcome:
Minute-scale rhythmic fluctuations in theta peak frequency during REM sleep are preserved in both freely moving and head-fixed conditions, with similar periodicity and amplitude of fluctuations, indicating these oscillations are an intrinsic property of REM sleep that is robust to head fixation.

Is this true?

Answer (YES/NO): YES